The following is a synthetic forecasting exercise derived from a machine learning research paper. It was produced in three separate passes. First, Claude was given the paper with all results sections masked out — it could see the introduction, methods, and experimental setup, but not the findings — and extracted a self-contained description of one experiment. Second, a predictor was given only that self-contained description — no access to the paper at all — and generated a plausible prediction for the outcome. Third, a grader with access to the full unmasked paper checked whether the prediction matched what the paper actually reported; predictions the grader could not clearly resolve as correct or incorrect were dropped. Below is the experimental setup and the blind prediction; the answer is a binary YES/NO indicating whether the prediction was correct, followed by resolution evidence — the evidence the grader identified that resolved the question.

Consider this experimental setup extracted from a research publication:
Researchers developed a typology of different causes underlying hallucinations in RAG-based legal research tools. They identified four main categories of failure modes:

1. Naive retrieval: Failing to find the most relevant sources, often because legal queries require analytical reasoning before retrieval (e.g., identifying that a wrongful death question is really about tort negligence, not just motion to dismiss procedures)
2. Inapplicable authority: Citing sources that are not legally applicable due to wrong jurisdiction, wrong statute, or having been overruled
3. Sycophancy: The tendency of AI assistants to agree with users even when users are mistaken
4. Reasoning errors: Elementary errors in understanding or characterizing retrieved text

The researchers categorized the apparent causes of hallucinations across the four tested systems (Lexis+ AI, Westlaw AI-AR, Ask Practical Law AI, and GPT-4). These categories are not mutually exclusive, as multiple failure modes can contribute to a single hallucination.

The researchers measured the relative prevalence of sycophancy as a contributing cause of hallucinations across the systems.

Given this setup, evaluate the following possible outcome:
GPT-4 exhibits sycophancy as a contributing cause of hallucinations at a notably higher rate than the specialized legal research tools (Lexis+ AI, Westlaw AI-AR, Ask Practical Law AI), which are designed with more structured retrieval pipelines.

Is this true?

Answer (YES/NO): NO